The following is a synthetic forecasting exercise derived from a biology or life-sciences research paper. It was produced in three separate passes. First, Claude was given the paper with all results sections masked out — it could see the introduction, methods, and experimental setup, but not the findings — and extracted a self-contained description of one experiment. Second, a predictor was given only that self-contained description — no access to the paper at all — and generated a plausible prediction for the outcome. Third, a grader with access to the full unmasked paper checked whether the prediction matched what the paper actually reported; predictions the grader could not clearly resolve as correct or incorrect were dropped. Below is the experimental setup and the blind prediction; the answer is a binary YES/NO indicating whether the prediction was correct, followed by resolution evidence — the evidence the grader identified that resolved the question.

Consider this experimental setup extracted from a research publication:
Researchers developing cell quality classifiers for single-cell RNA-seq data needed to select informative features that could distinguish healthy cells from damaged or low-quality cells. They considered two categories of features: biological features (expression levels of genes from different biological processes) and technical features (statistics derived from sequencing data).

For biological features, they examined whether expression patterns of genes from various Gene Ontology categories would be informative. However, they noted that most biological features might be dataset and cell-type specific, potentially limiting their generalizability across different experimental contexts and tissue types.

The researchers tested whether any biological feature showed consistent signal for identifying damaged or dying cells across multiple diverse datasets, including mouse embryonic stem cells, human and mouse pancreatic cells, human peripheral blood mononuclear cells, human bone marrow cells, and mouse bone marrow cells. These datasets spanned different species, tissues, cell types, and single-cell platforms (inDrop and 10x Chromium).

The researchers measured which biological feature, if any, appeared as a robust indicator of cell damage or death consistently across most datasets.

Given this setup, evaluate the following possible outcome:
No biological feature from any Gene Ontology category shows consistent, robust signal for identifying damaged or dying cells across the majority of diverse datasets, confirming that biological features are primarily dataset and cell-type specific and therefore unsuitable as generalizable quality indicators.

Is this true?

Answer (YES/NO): NO